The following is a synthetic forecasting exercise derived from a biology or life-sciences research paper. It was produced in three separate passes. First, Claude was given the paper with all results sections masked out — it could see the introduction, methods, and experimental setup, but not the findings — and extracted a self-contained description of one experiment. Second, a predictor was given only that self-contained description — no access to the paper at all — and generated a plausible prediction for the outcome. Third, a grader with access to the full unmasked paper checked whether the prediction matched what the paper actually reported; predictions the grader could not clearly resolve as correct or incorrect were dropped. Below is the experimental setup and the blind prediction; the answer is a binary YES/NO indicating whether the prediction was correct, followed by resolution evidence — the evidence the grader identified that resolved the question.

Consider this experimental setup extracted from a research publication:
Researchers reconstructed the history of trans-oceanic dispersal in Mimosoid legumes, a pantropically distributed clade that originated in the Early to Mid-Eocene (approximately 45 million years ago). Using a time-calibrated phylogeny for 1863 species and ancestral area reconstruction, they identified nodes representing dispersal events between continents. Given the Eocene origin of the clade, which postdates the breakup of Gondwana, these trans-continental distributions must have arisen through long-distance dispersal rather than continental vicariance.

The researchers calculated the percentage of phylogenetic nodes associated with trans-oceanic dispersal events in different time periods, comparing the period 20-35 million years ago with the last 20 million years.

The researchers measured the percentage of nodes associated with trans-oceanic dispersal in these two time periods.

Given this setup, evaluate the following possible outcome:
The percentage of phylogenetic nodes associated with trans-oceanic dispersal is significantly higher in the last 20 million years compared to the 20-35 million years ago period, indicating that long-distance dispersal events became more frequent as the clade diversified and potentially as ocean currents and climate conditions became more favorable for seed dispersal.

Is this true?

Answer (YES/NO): NO